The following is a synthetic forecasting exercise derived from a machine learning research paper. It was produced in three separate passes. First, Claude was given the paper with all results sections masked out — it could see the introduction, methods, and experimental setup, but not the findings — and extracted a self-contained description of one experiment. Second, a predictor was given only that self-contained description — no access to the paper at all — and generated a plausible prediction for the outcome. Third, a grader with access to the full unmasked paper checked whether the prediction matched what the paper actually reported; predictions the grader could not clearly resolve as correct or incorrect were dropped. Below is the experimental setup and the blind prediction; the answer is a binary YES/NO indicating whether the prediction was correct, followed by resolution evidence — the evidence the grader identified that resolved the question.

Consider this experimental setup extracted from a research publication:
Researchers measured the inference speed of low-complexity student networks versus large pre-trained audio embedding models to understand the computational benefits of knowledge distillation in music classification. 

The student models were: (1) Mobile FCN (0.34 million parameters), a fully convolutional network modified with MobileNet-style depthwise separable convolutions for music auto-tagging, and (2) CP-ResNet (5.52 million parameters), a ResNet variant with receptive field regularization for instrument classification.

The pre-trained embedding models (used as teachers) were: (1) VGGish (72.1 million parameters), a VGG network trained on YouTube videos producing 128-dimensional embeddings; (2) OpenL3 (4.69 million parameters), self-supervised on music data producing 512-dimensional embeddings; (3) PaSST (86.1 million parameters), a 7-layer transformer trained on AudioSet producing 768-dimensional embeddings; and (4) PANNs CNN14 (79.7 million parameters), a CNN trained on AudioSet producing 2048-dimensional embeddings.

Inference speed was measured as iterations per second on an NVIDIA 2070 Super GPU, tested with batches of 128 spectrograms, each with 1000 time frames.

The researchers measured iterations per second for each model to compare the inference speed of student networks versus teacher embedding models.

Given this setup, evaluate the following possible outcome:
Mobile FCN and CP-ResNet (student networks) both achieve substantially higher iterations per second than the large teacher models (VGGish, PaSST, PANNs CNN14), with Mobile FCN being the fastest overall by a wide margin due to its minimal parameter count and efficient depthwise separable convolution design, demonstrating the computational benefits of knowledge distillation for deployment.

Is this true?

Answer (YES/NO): YES